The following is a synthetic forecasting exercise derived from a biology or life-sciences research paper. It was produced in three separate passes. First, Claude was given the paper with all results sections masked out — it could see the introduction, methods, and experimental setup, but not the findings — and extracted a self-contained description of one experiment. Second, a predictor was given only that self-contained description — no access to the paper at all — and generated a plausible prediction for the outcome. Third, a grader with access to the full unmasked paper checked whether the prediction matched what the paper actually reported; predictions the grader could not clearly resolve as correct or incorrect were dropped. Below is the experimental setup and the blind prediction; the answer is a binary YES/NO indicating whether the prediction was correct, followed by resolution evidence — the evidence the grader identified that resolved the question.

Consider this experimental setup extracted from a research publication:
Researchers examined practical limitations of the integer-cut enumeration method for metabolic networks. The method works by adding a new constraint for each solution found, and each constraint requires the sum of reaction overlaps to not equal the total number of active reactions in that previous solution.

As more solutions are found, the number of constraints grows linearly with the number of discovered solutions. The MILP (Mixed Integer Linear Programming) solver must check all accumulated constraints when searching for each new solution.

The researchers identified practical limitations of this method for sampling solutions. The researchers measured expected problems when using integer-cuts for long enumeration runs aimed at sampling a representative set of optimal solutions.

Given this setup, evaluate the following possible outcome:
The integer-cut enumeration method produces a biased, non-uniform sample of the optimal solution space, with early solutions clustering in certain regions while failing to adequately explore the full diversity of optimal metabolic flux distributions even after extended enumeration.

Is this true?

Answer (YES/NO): YES